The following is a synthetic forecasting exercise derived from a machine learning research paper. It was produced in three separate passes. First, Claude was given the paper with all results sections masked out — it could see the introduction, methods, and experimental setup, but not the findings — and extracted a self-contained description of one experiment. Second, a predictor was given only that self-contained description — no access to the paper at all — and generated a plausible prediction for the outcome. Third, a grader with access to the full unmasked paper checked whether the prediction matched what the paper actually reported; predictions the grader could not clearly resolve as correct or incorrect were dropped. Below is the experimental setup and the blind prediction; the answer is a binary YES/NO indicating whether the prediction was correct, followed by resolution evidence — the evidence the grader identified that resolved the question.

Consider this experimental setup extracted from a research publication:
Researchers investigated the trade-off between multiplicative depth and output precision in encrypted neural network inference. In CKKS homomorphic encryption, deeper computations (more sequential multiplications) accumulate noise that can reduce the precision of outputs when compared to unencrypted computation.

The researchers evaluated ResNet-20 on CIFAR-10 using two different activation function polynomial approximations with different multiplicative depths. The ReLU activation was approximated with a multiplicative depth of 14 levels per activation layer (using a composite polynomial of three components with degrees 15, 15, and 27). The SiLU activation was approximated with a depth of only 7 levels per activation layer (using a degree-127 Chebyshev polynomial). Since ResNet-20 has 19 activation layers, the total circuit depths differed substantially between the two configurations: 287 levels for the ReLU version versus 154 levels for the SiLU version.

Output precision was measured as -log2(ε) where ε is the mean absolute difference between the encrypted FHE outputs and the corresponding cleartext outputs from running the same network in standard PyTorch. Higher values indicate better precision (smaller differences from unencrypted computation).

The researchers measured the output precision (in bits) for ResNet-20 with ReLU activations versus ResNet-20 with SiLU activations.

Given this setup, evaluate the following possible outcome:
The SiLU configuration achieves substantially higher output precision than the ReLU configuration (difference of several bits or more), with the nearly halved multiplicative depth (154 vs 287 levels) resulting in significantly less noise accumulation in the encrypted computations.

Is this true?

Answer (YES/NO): YES